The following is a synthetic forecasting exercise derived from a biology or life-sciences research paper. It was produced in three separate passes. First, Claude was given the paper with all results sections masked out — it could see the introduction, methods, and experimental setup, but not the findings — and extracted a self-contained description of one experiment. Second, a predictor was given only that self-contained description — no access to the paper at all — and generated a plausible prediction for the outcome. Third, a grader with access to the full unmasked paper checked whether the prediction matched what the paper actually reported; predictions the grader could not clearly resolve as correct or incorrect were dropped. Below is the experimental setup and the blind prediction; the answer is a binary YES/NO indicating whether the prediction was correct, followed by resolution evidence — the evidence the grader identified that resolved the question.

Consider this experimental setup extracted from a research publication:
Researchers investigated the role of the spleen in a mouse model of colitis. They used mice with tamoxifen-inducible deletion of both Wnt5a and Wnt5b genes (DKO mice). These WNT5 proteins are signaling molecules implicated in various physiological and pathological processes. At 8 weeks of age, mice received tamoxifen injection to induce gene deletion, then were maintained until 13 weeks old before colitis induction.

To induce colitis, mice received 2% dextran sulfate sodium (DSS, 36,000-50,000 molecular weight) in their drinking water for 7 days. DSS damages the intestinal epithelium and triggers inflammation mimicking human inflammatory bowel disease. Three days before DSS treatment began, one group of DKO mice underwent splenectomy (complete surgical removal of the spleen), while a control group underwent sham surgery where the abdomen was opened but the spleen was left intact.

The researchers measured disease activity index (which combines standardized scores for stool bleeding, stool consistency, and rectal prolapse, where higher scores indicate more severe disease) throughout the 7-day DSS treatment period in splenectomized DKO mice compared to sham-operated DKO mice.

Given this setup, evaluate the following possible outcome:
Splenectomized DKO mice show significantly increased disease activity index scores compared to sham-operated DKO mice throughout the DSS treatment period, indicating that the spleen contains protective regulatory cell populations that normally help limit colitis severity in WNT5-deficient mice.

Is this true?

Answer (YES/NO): YES